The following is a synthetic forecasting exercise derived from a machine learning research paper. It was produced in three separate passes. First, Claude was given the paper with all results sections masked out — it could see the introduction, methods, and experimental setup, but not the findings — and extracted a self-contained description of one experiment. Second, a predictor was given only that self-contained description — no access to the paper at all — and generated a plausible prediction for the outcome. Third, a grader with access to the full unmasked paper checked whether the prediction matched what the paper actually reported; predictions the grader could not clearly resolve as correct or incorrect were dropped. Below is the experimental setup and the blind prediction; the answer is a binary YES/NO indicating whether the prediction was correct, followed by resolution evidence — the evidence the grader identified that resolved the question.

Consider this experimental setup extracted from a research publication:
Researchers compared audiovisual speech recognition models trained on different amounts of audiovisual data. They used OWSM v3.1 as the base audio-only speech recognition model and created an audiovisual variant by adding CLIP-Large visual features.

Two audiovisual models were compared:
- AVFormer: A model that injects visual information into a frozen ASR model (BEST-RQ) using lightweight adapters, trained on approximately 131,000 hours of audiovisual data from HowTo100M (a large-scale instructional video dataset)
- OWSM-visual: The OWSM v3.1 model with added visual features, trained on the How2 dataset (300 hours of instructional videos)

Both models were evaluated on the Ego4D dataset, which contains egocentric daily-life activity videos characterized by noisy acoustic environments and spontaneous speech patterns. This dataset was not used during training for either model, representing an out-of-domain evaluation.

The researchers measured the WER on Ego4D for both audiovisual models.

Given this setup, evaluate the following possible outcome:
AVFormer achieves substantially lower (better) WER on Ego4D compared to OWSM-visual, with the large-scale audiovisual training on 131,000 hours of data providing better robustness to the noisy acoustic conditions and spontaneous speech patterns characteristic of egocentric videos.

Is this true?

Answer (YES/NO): NO